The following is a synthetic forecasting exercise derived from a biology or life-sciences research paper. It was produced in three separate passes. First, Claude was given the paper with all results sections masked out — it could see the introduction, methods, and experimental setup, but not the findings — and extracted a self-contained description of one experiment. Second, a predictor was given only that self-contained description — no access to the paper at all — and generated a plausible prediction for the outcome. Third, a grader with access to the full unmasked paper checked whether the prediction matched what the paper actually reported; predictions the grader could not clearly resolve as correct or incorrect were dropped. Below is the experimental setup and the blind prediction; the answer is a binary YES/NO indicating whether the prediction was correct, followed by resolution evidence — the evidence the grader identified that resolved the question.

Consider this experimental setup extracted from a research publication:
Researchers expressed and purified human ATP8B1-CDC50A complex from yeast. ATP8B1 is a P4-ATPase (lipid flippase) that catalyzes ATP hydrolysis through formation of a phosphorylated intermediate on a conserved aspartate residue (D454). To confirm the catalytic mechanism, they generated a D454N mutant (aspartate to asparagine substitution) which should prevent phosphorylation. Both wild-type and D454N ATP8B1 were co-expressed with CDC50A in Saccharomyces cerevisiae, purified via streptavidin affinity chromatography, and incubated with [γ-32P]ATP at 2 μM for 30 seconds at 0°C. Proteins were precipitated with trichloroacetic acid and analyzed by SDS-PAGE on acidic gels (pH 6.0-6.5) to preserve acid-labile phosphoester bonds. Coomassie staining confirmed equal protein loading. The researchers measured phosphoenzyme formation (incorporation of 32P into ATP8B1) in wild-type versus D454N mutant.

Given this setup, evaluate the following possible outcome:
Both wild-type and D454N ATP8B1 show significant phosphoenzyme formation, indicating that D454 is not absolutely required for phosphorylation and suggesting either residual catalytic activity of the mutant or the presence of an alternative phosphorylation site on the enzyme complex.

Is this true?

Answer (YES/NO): NO